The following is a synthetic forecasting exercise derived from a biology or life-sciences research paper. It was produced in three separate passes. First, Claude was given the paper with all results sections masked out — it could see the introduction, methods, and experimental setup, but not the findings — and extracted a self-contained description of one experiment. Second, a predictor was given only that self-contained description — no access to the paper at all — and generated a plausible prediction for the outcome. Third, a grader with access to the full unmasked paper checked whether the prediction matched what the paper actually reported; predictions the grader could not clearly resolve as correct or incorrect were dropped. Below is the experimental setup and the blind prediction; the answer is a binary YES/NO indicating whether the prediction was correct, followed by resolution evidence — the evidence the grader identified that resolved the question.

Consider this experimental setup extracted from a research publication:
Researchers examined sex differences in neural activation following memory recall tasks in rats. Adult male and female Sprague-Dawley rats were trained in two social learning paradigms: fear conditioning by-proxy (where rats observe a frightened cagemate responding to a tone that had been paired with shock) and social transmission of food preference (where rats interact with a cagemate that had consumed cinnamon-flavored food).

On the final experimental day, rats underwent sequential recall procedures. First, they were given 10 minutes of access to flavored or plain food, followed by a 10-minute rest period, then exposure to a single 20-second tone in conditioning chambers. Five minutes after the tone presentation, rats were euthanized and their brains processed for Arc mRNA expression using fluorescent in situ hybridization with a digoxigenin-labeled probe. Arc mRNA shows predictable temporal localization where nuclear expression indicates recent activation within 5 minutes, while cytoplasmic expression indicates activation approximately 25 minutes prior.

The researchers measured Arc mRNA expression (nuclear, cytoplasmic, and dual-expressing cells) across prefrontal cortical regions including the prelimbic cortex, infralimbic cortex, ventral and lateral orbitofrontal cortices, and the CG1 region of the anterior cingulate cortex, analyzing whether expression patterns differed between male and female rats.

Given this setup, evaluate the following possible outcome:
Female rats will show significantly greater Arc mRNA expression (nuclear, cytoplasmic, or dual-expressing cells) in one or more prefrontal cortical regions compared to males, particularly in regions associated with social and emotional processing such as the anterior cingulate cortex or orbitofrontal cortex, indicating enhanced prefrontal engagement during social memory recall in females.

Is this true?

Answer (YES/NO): YES